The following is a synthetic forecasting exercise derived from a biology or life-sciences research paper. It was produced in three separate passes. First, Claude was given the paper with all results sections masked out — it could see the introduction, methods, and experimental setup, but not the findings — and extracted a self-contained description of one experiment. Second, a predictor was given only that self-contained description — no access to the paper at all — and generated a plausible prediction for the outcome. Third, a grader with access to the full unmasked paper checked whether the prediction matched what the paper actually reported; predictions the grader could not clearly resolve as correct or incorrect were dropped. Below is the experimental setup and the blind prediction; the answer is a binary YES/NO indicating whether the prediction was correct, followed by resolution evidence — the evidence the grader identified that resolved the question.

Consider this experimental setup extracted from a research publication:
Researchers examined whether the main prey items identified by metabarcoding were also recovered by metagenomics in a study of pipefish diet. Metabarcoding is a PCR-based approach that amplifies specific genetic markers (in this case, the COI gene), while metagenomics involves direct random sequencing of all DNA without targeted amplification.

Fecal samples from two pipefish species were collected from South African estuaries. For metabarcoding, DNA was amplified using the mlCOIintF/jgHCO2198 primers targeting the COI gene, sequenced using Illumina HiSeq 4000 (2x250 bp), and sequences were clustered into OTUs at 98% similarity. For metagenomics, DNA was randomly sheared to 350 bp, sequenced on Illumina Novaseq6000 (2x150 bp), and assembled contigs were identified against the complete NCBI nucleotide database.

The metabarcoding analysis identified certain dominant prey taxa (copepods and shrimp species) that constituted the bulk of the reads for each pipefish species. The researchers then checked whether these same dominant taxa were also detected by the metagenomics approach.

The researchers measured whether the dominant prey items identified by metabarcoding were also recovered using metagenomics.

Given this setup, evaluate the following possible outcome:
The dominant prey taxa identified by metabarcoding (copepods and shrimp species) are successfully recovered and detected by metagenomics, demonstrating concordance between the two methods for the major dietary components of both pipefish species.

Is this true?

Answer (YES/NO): YES